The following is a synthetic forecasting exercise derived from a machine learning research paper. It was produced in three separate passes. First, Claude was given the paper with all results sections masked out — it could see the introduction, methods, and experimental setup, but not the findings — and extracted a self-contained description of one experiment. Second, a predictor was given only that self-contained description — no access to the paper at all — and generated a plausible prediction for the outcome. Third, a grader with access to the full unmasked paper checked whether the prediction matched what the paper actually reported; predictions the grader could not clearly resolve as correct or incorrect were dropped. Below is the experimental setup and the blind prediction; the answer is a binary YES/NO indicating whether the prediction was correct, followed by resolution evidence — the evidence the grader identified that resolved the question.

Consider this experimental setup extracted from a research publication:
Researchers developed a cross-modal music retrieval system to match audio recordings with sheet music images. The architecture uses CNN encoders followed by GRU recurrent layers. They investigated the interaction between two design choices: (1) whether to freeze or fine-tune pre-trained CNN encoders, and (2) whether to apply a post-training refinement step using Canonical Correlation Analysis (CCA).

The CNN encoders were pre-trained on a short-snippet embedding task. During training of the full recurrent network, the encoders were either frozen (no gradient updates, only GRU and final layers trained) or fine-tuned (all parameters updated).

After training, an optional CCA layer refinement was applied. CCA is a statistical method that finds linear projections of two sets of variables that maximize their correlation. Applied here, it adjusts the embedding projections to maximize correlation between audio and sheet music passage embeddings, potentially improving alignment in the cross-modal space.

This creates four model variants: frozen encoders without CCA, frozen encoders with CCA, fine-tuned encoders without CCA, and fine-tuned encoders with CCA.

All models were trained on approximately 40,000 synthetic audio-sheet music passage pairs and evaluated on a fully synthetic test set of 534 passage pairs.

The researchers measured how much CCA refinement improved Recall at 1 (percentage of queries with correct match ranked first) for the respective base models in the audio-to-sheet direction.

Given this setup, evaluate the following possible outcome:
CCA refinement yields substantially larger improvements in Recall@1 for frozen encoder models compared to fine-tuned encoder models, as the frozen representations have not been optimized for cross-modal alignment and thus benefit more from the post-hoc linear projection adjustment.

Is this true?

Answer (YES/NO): NO